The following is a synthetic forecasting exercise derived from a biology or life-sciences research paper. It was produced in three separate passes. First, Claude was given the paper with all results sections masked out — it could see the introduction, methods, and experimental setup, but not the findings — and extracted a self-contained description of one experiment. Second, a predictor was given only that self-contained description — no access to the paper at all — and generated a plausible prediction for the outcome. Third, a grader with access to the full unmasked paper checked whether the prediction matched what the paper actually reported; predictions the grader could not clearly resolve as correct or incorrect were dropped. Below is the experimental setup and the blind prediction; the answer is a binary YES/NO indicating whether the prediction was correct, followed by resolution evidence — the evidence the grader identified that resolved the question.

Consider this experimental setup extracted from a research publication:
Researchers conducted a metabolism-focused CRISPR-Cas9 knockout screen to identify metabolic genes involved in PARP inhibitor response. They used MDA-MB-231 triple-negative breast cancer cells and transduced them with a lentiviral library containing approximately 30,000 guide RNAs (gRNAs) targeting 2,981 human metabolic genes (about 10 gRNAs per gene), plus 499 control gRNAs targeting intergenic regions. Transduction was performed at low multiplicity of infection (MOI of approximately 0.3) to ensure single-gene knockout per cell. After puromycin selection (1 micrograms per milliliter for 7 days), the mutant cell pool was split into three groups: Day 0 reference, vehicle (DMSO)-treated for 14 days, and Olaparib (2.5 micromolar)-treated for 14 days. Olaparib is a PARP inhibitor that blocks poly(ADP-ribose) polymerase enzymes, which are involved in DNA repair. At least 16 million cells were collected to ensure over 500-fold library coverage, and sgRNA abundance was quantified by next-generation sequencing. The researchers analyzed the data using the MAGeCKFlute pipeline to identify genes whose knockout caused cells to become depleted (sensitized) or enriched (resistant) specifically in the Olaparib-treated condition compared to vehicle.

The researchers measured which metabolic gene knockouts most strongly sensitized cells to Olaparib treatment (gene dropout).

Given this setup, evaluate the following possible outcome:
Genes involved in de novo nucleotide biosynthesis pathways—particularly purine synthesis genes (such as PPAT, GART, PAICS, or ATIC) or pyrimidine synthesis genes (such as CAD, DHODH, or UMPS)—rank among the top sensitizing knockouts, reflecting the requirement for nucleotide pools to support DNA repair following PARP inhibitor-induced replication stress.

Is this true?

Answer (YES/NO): NO